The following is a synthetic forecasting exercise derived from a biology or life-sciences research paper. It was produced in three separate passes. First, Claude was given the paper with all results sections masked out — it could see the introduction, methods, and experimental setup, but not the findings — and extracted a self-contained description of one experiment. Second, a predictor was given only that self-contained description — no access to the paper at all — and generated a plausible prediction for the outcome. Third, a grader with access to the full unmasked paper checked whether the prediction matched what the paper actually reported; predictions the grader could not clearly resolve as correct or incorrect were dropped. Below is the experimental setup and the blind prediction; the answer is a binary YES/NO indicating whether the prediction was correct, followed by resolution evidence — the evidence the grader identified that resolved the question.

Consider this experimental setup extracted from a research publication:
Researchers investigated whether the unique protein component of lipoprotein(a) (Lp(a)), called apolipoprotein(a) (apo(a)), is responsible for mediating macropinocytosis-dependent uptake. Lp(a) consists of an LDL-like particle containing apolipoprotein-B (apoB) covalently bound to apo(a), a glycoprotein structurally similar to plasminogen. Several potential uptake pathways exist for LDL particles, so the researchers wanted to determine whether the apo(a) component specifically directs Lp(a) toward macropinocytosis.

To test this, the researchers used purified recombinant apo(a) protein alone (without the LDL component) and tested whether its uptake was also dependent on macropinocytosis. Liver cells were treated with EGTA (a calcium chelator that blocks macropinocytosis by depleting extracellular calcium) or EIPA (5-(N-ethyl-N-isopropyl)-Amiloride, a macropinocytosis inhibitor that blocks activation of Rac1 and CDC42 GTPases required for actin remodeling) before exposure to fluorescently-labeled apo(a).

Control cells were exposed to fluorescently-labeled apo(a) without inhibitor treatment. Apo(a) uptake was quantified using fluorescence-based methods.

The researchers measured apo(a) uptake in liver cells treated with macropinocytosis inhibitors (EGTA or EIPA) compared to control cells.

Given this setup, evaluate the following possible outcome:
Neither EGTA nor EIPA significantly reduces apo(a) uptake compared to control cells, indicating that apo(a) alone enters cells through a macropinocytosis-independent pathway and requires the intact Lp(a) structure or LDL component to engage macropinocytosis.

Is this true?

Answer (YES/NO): NO